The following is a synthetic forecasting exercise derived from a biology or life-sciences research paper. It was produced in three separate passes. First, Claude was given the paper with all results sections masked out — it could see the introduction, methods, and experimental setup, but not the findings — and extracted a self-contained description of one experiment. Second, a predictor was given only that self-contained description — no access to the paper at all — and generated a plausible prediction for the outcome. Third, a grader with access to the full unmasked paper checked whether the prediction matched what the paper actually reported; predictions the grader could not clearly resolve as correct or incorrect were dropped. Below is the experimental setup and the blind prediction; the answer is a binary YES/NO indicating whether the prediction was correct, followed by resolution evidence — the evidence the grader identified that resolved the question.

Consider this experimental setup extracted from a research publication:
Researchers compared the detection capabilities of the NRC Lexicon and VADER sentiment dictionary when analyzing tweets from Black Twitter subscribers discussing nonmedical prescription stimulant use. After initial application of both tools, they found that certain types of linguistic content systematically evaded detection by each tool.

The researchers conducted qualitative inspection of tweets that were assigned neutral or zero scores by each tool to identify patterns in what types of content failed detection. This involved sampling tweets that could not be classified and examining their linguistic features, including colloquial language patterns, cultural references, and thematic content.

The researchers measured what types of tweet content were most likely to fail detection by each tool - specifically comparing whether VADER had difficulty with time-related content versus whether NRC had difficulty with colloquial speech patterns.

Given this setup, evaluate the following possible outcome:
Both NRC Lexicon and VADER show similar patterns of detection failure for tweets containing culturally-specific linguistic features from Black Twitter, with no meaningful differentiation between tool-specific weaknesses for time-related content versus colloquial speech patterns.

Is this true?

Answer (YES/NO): NO